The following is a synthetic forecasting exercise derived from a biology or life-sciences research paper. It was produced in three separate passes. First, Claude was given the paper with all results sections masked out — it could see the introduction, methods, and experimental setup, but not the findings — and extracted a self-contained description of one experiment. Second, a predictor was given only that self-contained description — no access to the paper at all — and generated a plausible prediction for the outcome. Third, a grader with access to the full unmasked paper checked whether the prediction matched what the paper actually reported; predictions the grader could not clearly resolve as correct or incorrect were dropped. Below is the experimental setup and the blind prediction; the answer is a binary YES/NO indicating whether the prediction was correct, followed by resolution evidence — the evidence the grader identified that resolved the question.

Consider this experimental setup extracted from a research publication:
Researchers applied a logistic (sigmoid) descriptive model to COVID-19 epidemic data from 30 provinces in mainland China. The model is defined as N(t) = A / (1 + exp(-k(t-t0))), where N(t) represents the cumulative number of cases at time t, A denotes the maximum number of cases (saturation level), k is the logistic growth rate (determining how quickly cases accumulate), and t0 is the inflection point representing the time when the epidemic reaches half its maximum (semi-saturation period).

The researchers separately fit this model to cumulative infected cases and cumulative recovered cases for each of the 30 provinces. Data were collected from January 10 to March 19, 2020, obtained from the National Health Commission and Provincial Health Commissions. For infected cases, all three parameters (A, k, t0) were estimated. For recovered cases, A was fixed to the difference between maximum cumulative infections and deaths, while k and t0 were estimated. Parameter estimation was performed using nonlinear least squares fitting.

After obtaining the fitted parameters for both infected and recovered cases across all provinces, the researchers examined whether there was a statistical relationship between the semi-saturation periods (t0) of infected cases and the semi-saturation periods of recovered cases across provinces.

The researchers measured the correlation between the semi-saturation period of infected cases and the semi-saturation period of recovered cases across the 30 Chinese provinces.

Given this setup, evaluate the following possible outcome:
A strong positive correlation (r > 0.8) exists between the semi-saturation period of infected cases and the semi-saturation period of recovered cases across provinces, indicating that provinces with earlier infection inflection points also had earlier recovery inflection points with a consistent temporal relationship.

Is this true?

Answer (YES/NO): NO